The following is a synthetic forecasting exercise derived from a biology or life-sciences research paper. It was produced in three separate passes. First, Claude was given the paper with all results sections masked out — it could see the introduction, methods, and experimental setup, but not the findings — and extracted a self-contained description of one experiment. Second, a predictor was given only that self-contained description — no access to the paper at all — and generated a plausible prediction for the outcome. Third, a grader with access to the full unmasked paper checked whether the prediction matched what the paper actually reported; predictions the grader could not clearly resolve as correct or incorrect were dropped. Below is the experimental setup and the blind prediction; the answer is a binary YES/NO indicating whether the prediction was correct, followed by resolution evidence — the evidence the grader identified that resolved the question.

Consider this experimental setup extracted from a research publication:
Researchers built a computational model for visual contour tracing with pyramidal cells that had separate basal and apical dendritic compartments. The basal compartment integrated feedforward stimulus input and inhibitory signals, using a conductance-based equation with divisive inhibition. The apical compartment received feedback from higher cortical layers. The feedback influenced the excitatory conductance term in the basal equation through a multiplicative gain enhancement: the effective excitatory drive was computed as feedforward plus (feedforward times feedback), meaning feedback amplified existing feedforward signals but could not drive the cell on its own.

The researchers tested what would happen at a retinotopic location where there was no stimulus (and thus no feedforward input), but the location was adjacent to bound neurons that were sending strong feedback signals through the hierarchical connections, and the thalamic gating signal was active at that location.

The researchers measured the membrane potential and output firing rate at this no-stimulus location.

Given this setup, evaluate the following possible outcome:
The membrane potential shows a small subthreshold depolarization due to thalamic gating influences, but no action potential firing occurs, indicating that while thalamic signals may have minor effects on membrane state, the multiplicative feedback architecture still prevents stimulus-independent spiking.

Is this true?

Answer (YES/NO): NO